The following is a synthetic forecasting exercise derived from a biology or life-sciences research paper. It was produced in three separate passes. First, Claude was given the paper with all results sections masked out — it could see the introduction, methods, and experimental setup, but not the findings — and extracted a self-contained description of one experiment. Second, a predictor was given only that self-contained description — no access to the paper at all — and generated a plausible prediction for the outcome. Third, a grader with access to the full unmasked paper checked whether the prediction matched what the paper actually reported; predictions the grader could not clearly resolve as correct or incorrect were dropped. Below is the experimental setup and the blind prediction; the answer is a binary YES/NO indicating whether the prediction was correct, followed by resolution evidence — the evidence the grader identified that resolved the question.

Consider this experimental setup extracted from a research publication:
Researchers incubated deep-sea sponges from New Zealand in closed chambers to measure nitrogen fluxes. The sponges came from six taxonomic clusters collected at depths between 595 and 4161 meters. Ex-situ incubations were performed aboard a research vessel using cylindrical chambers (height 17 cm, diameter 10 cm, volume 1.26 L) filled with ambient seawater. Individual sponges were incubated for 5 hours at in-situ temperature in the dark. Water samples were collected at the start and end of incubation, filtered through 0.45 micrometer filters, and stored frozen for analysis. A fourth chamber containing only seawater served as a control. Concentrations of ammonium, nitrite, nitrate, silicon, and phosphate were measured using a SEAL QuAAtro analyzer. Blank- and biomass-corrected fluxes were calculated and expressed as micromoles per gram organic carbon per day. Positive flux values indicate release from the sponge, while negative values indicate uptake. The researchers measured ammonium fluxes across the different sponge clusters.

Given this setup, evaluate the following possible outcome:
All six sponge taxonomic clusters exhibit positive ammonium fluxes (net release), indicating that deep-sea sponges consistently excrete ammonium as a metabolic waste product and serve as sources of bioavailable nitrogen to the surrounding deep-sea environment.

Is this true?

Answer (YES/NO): YES